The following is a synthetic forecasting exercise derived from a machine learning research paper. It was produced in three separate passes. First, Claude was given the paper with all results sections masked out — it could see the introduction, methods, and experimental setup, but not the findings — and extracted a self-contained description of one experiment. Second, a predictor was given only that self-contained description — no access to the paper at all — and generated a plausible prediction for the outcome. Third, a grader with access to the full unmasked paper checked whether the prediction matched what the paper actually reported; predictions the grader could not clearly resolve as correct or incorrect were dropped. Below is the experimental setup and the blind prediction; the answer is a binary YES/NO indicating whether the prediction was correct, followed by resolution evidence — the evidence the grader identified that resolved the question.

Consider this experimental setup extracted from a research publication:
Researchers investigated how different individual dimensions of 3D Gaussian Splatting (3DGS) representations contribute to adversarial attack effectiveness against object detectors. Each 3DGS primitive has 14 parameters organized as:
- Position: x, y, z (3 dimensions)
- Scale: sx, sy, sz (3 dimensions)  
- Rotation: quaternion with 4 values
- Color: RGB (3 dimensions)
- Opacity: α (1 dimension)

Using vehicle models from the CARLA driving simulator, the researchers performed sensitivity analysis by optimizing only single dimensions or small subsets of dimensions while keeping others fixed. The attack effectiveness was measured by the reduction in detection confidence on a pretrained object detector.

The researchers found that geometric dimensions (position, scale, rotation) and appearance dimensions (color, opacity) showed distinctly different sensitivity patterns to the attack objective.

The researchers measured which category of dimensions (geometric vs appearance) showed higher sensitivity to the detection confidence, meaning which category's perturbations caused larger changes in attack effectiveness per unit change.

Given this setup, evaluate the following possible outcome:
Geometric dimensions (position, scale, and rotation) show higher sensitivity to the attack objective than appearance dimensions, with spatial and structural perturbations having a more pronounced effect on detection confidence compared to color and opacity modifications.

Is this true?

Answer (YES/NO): NO